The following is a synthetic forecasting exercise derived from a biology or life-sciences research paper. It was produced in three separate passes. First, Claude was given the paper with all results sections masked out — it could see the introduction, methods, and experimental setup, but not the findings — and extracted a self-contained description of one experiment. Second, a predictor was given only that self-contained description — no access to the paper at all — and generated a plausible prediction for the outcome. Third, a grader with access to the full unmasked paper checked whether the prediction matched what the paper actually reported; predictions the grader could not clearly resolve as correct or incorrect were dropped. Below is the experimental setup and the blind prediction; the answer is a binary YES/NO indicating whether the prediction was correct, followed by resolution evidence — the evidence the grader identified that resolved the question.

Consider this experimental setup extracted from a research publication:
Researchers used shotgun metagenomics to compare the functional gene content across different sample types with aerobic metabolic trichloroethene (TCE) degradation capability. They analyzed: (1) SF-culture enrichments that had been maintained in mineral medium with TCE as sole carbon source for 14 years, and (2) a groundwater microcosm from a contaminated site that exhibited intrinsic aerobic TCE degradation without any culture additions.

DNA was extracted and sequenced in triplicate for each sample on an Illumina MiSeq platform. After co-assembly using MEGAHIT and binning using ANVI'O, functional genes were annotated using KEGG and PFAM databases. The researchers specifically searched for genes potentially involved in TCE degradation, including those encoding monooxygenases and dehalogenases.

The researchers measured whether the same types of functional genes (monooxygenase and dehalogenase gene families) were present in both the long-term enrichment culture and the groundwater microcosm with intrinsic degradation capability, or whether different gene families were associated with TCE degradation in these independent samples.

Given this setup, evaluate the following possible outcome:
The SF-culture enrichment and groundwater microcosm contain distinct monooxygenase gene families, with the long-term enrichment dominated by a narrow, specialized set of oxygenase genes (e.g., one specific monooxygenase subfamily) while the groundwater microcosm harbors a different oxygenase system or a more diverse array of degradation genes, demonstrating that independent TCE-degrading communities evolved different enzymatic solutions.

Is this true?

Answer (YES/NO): NO